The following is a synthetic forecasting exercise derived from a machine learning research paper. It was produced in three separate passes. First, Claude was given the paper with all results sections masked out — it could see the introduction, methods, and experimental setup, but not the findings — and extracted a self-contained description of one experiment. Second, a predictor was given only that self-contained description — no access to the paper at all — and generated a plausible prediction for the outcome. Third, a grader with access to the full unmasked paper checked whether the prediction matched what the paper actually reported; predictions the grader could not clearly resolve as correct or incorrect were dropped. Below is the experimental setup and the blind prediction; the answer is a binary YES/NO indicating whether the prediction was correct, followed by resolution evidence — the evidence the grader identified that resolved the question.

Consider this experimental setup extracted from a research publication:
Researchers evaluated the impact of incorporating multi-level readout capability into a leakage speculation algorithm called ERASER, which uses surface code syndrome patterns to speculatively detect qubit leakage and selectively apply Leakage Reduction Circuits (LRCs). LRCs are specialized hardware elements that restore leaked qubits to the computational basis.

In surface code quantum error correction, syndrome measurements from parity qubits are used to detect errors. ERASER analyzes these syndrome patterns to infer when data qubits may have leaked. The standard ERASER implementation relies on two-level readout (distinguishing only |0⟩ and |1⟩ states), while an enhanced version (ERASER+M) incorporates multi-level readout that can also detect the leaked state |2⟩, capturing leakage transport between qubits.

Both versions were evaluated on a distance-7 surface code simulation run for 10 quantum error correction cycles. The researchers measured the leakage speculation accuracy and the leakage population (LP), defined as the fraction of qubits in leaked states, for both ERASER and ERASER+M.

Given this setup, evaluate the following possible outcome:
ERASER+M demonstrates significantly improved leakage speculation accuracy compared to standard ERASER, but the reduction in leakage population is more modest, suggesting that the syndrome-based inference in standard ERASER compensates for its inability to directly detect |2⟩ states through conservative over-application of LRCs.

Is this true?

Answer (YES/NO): NO